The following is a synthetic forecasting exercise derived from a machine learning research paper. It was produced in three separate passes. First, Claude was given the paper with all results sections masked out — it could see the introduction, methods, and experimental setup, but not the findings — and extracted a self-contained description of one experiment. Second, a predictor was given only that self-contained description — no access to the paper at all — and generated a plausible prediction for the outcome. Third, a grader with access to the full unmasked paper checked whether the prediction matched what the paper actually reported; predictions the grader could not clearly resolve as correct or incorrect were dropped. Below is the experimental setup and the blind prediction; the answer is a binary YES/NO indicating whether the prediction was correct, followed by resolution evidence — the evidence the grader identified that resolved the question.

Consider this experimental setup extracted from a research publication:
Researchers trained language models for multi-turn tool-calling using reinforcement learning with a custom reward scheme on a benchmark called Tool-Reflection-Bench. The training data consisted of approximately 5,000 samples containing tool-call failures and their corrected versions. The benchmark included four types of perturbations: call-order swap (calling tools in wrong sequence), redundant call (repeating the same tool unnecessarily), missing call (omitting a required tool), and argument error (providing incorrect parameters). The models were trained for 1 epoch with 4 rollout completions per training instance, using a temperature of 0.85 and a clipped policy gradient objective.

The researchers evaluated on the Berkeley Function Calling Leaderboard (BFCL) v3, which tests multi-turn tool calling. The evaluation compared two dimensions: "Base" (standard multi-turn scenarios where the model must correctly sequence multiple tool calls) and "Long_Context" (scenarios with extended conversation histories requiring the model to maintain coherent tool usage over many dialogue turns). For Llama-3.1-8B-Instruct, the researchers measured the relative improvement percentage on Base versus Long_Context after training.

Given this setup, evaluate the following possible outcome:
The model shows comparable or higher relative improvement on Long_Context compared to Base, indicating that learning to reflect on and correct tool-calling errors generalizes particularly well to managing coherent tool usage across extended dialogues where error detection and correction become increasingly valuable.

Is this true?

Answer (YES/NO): NO